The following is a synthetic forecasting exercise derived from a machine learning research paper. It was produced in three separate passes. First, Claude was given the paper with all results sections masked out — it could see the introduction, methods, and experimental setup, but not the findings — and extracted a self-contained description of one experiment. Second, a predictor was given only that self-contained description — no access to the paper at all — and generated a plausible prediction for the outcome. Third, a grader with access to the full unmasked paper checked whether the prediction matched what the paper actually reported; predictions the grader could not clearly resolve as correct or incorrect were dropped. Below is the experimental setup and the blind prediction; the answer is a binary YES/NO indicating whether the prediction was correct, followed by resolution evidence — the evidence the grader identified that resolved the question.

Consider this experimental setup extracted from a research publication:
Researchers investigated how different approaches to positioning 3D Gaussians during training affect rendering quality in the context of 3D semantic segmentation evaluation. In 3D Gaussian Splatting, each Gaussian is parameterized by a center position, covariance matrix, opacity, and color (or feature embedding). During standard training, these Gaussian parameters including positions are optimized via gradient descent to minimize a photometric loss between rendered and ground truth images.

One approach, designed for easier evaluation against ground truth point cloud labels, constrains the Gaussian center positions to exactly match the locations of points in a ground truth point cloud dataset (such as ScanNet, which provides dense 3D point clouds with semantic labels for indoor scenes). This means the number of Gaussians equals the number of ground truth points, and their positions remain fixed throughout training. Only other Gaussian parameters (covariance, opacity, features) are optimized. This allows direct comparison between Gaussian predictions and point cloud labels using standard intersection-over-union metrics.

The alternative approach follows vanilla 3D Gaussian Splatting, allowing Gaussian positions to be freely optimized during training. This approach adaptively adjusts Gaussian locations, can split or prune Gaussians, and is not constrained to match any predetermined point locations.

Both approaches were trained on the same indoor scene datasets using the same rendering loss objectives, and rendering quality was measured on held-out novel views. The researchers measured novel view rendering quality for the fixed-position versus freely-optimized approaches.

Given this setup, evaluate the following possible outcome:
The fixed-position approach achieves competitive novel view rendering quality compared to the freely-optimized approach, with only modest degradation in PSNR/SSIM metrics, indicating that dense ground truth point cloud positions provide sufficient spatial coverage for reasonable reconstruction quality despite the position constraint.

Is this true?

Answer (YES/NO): NO